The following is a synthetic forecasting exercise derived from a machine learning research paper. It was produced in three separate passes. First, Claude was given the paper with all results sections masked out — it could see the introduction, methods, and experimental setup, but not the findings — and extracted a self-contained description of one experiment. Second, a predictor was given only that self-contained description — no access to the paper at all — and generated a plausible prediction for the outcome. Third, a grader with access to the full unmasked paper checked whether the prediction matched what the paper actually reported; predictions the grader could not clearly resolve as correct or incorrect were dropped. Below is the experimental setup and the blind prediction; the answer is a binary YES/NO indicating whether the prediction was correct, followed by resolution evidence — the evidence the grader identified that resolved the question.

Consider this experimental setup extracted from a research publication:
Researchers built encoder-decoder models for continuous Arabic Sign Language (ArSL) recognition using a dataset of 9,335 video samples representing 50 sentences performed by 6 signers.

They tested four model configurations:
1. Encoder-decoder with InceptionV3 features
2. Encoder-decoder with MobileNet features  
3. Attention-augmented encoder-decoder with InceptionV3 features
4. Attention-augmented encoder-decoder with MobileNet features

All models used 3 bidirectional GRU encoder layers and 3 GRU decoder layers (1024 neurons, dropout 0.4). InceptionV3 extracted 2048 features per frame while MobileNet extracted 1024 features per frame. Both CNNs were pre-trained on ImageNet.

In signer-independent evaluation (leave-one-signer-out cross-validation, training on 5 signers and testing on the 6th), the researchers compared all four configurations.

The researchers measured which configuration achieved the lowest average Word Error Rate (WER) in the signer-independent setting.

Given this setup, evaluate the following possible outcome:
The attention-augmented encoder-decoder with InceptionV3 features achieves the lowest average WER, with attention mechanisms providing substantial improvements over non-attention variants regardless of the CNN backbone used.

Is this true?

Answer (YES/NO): NO